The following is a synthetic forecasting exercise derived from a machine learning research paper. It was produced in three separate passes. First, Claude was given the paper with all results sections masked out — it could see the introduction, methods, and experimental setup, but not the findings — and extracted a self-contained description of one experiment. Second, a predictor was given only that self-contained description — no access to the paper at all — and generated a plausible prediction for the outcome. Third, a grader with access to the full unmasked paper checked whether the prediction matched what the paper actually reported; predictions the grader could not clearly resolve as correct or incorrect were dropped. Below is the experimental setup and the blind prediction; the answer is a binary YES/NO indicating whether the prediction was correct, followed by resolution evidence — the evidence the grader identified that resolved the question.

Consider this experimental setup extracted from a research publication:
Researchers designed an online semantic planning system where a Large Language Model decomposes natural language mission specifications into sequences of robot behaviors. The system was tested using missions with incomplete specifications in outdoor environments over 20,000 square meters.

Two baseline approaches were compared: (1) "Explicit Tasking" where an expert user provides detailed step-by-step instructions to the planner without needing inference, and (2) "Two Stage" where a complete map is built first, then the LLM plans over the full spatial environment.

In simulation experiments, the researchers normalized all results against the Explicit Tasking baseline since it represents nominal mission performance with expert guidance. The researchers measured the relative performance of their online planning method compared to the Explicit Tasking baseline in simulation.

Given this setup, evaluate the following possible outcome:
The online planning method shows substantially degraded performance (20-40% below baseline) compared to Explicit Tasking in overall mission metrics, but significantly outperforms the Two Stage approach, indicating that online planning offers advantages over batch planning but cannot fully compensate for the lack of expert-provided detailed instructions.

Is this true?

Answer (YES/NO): NO